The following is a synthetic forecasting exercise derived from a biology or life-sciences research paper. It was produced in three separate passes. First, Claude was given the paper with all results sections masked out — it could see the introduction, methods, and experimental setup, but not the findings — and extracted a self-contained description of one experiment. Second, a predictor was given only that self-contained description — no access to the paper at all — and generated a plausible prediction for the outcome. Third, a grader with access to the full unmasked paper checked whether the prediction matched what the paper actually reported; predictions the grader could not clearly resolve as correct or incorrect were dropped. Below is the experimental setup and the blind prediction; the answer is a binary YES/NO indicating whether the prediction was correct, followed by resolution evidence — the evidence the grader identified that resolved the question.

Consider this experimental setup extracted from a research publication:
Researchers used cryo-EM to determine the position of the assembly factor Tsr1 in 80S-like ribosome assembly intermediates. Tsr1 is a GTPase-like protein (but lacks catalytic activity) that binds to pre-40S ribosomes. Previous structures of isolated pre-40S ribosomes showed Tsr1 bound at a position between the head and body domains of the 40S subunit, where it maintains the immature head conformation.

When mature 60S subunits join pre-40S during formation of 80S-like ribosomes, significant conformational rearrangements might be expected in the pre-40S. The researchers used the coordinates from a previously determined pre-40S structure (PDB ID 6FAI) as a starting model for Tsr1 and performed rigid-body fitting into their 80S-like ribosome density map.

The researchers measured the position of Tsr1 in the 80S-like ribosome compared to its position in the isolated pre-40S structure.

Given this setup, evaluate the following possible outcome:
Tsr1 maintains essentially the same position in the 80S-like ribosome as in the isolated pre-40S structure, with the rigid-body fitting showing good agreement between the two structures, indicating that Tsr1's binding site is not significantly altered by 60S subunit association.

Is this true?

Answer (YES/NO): NO